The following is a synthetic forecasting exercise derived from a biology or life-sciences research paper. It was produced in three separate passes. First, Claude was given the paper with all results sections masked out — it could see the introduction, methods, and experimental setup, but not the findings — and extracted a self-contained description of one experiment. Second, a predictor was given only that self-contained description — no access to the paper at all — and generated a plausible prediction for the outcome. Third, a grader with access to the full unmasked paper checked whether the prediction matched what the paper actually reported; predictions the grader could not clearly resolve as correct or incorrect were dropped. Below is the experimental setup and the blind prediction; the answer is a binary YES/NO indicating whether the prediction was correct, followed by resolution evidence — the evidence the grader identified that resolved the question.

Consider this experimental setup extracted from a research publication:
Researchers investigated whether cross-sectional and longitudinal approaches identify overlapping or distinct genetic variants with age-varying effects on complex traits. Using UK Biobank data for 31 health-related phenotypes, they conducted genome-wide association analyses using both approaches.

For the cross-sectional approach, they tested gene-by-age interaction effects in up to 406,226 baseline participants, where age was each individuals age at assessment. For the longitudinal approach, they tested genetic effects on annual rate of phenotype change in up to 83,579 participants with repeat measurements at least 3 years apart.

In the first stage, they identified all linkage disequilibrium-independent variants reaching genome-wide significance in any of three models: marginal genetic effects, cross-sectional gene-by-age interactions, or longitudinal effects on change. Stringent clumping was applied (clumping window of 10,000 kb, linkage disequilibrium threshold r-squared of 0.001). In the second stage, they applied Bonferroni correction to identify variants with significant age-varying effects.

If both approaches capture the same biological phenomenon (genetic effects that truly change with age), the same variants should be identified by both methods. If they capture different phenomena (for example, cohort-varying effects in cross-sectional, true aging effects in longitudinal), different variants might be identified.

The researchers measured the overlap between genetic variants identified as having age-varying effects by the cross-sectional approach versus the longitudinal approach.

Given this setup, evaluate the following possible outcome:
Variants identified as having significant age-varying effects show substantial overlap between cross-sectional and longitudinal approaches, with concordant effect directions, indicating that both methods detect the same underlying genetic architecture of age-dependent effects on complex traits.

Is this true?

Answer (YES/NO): NO